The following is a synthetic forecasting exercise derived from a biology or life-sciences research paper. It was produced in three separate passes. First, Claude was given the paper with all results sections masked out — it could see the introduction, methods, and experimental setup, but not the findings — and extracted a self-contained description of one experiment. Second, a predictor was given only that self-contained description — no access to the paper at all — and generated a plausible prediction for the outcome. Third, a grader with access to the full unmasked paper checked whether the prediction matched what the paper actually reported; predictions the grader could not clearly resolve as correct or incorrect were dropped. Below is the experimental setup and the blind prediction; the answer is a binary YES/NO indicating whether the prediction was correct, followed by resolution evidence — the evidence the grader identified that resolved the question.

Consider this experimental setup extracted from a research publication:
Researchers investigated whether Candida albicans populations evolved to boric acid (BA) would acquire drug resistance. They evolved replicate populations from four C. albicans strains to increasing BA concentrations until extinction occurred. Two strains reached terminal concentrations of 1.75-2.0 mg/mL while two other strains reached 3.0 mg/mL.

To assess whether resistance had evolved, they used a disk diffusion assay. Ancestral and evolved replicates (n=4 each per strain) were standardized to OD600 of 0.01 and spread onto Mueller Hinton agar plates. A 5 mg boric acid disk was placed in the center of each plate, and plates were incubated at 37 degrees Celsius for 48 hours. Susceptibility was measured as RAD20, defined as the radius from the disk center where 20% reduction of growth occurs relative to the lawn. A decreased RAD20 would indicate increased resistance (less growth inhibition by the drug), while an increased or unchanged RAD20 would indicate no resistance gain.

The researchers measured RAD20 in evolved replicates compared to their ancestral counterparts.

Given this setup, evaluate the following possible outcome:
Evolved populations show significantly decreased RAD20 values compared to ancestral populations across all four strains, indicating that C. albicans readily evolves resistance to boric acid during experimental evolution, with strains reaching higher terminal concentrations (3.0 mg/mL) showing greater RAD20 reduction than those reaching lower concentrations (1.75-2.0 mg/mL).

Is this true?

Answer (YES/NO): NO